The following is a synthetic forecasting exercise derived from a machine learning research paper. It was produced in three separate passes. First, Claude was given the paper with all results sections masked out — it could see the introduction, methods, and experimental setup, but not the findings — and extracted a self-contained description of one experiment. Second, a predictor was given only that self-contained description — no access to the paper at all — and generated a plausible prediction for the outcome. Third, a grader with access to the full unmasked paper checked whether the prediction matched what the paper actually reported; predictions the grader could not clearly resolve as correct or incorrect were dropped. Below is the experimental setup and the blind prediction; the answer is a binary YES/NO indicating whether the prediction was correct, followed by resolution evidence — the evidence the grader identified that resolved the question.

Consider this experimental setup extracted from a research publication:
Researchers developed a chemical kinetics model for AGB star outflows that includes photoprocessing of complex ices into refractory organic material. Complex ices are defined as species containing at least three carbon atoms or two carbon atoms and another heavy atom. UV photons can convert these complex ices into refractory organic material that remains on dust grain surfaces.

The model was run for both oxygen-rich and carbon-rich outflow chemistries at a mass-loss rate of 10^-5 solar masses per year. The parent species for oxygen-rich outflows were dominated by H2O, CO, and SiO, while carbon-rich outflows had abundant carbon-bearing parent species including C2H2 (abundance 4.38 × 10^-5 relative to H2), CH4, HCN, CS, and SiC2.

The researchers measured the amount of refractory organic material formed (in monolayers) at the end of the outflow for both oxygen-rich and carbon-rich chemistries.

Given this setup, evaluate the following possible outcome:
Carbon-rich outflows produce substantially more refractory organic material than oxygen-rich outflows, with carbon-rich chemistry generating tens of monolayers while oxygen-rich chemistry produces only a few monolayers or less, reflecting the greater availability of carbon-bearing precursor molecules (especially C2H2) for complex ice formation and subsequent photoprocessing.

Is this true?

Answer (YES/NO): NO